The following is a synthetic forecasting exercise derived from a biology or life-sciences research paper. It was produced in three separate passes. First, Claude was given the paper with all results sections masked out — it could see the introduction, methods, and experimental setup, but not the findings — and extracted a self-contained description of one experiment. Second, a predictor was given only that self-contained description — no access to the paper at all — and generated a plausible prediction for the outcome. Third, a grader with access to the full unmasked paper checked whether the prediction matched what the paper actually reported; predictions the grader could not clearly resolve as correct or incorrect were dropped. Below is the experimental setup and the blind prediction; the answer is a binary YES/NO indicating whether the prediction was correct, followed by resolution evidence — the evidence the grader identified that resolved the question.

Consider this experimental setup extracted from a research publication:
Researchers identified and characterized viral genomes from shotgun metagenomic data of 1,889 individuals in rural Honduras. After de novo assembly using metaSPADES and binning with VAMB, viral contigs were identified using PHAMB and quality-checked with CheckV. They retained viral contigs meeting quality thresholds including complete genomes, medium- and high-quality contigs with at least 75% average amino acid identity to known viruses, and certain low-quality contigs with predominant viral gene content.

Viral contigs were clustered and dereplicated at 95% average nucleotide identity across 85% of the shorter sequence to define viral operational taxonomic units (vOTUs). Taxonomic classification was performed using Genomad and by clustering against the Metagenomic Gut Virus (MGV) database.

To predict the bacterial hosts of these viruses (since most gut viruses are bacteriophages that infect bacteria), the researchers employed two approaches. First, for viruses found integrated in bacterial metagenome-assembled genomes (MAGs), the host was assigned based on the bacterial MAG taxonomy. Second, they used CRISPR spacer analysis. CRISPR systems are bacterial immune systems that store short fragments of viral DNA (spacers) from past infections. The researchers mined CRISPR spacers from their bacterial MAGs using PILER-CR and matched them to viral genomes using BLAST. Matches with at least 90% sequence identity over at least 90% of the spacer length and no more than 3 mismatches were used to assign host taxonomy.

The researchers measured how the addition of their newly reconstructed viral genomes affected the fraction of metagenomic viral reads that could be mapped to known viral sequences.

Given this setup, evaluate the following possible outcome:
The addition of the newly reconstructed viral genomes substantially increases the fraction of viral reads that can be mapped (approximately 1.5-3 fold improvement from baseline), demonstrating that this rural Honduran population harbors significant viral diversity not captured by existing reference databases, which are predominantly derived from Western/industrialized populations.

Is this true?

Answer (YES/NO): YES